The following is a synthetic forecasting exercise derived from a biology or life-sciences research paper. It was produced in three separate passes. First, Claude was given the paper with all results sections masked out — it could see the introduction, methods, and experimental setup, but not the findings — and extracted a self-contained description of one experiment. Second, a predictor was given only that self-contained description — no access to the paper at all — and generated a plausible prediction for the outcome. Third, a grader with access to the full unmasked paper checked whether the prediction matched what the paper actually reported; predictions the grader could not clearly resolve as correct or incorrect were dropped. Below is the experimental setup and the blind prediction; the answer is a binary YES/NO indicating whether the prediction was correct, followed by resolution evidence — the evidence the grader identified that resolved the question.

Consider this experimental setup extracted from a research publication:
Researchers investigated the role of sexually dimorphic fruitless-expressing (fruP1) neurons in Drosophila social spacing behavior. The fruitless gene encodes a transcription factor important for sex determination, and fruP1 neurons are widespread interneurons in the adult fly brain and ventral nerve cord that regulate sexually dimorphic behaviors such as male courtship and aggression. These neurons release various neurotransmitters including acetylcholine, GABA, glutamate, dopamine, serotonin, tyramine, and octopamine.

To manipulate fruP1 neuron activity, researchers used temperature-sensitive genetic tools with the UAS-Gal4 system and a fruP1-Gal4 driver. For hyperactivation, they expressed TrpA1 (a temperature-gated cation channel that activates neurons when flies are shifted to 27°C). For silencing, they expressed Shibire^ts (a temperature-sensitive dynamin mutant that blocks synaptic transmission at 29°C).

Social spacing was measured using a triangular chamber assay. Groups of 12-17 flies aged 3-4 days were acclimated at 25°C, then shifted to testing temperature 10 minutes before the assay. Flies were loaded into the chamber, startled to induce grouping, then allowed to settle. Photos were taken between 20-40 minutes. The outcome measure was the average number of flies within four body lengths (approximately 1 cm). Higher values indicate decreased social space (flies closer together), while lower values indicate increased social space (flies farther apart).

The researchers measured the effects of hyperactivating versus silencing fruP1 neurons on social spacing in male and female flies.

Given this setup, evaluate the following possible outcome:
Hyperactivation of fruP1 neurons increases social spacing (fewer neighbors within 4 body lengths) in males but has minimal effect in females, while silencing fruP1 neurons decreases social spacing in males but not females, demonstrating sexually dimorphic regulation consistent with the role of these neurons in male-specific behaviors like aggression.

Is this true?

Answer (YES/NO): NO